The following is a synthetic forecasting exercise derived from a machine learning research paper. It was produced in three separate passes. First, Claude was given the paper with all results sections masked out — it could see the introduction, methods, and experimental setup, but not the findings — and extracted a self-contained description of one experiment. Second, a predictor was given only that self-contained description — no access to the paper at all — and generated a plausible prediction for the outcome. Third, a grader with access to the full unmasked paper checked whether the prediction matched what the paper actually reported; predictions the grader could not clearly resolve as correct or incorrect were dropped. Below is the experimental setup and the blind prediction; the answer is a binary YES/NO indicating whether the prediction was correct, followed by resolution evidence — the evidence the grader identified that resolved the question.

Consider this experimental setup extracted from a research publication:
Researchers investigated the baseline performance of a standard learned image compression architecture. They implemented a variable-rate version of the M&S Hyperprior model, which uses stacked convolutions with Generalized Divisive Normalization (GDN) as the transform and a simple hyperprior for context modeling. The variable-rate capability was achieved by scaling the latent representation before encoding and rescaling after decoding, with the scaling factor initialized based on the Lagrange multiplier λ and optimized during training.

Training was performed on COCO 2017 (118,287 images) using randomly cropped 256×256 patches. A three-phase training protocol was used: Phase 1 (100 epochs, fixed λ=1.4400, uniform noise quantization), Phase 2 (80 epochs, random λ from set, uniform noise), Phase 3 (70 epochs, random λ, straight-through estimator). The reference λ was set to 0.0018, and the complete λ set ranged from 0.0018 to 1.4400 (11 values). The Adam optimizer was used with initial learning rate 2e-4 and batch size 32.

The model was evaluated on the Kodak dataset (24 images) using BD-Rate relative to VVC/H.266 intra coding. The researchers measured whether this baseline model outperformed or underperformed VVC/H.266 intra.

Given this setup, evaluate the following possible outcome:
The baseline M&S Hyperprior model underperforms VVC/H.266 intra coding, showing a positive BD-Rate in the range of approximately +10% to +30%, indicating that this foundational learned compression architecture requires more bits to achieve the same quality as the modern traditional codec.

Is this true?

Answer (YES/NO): YES